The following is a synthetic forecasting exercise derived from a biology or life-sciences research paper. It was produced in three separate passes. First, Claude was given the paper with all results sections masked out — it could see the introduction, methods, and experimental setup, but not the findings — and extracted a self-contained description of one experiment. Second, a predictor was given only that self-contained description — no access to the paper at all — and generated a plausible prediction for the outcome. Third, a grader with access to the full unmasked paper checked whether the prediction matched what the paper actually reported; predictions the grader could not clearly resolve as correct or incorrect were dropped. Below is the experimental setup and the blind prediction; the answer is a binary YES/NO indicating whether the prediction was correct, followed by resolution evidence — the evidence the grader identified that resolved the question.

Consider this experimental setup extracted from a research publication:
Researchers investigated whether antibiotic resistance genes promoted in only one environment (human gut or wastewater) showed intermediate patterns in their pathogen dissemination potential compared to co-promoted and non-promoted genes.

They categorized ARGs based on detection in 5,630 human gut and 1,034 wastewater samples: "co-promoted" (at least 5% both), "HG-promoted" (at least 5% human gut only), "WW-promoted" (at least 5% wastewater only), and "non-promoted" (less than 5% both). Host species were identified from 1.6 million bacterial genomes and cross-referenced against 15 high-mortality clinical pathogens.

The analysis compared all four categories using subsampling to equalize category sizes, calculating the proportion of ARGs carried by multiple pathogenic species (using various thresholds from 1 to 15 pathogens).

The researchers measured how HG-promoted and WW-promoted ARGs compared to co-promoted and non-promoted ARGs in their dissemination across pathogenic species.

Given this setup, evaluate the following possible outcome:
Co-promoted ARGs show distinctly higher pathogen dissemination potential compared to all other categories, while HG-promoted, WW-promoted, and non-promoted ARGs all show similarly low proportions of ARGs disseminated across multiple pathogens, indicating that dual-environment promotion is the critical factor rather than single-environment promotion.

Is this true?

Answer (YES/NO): NO